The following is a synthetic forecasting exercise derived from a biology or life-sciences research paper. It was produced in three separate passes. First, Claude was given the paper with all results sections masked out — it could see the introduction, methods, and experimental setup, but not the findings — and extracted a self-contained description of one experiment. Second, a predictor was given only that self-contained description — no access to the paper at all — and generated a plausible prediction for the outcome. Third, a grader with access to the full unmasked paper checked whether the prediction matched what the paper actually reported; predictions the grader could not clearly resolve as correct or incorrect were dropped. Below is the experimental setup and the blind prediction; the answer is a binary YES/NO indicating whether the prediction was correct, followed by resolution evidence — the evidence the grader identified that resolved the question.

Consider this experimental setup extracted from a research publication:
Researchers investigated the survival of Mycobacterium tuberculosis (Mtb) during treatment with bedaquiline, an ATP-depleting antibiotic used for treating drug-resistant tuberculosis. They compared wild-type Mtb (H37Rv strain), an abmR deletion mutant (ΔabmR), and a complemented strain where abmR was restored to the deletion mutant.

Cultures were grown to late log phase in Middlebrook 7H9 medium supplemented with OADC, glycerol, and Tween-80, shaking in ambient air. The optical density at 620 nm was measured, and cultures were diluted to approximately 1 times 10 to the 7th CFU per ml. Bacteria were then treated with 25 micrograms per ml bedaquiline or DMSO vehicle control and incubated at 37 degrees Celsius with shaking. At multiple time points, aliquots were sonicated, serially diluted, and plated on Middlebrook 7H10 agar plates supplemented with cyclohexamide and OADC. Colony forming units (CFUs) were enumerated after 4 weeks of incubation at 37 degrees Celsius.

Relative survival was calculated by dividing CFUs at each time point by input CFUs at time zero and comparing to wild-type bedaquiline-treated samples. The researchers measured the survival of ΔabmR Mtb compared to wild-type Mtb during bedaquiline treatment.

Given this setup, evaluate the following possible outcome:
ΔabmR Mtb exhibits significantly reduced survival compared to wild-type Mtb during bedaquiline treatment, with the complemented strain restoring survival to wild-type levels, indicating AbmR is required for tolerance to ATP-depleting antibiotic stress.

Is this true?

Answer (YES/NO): YES